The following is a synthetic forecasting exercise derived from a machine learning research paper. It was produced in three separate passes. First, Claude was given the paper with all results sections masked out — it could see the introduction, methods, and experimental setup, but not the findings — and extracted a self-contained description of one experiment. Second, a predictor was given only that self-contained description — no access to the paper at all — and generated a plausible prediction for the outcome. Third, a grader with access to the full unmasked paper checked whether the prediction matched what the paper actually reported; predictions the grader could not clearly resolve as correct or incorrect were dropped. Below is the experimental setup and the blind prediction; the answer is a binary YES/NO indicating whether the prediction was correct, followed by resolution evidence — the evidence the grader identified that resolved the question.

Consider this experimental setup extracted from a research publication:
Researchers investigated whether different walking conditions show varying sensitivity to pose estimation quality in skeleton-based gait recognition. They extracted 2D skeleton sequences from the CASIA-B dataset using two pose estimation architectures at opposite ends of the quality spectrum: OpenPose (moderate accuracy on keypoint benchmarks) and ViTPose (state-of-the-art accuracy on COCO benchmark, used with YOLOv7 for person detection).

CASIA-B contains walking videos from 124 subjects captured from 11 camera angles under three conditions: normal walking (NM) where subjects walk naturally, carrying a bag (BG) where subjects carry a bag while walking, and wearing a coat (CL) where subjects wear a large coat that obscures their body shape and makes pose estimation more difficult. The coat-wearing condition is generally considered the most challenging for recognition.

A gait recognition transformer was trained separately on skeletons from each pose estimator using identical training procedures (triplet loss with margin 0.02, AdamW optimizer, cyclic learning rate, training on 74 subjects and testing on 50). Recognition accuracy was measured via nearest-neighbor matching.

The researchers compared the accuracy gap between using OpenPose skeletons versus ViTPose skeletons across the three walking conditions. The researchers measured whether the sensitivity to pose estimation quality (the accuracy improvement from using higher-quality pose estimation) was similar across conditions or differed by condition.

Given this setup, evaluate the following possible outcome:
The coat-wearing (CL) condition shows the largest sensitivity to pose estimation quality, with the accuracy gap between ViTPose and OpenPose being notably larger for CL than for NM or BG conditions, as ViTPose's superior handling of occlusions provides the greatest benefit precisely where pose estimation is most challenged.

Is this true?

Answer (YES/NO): YES